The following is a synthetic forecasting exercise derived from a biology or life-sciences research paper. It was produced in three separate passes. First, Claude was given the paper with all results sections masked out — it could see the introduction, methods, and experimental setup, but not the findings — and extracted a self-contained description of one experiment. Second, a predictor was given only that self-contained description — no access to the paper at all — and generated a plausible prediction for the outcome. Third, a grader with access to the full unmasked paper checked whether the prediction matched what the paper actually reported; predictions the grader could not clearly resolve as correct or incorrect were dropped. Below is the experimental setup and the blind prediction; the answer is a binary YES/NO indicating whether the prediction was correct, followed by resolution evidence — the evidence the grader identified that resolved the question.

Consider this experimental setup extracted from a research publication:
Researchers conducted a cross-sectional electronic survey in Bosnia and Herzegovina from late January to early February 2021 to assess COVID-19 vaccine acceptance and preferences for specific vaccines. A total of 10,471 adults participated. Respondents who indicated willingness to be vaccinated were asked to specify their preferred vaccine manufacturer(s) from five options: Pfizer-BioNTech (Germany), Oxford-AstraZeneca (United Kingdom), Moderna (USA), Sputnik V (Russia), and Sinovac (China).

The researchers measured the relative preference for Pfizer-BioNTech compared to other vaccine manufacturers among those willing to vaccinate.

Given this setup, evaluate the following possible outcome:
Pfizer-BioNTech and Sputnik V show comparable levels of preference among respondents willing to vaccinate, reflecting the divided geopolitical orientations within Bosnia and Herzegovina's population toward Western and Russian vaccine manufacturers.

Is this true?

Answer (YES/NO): NO